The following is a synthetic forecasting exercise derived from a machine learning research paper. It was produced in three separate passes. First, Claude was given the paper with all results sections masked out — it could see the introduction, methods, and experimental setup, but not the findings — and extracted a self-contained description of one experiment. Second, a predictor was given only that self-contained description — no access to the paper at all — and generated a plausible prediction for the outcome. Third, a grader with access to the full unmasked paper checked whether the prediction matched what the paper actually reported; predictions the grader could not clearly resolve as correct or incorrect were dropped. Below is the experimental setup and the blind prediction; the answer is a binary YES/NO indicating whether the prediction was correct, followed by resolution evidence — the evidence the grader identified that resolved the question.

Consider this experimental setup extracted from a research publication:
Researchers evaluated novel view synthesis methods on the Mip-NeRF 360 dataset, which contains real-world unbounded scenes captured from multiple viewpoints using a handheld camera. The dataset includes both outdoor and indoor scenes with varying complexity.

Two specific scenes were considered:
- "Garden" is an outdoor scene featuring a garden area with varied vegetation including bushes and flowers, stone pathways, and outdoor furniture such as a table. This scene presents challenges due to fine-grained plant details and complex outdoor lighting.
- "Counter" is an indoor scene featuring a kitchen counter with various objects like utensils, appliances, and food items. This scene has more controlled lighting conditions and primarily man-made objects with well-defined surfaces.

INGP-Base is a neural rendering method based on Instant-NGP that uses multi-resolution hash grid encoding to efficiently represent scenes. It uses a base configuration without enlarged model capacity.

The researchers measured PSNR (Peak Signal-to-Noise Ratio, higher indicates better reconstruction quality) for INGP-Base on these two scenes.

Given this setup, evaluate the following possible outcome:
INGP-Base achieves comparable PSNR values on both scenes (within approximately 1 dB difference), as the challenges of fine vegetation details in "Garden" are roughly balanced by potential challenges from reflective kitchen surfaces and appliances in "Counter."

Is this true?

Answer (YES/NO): NO